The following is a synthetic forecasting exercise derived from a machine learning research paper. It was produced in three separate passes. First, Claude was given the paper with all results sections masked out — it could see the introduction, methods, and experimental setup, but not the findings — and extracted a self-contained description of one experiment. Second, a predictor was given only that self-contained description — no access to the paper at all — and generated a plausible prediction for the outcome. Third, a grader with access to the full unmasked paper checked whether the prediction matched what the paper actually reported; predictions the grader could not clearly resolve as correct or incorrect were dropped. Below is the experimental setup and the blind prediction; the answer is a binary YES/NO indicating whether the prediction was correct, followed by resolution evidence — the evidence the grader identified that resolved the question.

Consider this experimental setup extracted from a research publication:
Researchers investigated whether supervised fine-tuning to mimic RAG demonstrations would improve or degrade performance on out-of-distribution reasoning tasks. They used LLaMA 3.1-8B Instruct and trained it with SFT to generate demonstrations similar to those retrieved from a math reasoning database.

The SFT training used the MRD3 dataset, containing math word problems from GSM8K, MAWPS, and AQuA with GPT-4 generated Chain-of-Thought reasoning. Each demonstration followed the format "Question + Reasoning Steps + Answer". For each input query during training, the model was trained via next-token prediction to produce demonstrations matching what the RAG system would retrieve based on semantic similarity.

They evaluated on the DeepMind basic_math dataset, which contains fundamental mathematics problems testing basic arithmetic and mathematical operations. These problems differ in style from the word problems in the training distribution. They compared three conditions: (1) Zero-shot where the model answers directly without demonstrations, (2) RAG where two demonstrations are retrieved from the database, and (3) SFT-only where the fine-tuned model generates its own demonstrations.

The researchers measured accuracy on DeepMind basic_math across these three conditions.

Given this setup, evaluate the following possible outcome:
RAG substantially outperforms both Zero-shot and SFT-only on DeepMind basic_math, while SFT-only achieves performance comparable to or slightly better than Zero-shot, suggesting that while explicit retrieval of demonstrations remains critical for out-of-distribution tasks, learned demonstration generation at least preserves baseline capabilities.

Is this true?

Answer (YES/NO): NO